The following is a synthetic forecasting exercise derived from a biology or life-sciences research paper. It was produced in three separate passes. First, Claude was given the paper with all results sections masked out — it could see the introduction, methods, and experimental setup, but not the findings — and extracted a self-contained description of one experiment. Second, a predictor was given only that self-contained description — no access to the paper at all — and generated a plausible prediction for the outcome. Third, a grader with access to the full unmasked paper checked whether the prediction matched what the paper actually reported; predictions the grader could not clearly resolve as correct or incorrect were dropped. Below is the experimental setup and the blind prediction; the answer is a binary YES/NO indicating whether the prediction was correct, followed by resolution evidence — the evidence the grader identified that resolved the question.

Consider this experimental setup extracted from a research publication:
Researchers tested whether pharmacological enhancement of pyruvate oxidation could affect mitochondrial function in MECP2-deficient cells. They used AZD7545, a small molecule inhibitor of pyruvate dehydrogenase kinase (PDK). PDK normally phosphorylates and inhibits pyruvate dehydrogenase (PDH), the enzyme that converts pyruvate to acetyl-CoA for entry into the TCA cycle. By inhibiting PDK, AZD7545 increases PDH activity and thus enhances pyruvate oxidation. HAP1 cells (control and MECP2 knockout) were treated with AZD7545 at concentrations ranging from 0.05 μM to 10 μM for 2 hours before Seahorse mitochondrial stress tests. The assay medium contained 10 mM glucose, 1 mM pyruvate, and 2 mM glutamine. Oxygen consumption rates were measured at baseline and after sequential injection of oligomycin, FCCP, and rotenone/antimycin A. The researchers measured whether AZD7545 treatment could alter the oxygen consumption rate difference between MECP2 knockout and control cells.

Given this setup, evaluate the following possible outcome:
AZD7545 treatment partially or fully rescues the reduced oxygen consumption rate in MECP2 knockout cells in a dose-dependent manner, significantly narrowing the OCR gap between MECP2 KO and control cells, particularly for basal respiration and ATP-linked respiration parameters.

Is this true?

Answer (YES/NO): NO